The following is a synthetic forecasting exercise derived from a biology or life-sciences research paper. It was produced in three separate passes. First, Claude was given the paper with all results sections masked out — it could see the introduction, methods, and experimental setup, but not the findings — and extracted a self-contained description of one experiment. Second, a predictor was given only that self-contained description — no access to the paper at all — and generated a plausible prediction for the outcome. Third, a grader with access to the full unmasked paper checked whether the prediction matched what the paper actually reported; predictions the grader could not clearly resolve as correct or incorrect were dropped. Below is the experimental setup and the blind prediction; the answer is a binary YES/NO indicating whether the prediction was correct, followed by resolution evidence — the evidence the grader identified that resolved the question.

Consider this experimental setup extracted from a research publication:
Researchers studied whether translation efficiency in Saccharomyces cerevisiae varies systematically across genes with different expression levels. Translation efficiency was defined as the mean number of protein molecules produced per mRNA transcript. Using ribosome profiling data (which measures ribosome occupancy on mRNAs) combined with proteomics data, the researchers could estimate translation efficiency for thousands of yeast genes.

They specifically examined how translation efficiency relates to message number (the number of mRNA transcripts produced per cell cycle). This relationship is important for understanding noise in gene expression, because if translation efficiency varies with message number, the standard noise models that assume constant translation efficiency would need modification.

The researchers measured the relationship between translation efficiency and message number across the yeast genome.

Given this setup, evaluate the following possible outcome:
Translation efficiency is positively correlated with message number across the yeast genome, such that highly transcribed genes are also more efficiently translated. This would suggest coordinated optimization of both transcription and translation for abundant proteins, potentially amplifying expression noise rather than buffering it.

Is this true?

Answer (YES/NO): NO